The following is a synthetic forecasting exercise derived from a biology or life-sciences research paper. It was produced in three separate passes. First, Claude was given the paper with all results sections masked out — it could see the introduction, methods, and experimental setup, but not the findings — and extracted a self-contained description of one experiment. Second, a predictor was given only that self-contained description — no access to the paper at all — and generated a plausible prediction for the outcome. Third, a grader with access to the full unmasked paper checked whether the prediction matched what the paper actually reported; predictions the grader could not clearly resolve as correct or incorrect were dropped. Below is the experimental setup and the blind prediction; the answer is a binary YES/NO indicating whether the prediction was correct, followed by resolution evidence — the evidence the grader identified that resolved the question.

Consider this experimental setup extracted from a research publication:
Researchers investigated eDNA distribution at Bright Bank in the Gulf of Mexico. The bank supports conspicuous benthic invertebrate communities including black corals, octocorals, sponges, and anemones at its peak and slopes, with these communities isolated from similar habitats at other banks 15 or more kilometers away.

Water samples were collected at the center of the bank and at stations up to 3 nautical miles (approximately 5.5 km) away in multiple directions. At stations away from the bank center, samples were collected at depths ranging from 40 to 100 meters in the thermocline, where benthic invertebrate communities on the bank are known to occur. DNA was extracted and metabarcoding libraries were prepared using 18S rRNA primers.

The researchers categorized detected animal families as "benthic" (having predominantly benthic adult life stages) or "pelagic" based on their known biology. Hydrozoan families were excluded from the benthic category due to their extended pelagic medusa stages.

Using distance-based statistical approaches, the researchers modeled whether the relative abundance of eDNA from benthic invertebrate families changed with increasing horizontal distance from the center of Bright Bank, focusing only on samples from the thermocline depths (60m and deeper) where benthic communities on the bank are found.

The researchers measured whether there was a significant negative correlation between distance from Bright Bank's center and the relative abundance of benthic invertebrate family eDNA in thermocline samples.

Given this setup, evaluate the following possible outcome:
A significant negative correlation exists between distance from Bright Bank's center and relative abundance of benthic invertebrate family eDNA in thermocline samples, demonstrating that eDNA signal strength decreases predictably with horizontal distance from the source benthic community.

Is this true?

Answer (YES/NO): YES